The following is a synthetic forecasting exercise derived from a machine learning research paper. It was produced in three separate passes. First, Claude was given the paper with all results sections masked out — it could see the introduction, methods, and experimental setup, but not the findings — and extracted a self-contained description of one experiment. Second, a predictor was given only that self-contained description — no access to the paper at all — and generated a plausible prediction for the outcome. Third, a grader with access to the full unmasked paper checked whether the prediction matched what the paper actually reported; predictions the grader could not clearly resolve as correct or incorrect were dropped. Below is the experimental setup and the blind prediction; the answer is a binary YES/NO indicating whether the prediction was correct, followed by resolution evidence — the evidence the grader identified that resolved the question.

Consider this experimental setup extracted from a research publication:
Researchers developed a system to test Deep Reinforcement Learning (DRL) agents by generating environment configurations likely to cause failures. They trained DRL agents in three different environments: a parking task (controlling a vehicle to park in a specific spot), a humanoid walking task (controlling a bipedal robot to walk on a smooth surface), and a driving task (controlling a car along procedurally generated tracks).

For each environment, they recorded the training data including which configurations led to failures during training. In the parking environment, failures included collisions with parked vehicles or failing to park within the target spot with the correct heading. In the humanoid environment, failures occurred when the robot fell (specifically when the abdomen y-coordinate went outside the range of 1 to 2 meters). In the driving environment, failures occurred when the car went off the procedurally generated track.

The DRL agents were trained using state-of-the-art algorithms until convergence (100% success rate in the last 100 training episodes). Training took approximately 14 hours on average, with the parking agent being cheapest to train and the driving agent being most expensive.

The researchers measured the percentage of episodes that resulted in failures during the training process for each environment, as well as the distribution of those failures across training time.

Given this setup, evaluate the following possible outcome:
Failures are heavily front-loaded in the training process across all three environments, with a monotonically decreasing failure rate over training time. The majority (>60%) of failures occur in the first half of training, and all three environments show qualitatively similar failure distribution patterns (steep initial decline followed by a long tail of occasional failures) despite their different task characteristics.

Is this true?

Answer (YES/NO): NO